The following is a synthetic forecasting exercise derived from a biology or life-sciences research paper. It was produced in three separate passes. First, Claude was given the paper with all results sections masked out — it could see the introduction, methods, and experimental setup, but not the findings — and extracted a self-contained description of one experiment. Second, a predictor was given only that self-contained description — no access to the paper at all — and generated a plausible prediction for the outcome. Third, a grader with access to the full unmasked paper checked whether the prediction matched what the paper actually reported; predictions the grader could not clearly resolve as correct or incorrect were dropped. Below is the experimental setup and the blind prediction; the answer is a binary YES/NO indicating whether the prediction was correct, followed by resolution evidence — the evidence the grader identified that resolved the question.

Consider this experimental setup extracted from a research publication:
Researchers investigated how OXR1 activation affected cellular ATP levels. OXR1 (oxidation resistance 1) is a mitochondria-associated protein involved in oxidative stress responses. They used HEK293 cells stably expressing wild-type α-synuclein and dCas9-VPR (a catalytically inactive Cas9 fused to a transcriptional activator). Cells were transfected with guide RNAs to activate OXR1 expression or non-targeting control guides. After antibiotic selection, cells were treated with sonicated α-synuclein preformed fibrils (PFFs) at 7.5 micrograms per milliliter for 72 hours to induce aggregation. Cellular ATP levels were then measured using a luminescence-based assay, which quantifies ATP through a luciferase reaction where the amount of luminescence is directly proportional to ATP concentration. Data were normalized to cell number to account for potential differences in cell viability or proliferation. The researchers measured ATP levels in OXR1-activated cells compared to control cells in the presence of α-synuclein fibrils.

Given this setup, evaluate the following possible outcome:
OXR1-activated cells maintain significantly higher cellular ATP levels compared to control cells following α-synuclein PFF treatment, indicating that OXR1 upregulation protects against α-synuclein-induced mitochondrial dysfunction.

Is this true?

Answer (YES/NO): NO